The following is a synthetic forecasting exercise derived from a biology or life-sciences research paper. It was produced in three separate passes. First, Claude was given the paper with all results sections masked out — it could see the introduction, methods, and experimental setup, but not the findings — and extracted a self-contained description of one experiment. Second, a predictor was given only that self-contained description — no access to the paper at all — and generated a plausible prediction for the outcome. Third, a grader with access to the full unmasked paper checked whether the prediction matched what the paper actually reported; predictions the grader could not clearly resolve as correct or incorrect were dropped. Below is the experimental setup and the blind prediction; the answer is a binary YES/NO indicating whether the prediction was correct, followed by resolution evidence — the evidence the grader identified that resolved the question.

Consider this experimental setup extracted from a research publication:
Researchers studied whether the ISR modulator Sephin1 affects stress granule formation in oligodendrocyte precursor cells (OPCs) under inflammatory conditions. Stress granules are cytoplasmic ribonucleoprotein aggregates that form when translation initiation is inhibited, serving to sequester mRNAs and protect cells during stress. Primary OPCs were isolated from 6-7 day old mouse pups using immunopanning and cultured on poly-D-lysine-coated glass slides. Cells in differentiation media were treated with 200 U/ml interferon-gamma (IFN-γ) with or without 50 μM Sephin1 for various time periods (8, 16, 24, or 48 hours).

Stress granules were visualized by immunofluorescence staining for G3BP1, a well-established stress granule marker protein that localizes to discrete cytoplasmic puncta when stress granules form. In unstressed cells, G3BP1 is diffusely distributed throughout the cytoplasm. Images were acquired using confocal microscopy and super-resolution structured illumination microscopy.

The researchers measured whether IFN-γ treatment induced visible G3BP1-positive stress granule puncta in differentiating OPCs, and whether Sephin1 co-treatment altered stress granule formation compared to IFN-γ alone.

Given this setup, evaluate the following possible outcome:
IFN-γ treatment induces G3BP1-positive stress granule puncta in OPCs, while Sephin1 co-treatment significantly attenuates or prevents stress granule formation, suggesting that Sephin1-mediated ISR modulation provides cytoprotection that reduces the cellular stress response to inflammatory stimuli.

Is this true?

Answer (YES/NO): NO